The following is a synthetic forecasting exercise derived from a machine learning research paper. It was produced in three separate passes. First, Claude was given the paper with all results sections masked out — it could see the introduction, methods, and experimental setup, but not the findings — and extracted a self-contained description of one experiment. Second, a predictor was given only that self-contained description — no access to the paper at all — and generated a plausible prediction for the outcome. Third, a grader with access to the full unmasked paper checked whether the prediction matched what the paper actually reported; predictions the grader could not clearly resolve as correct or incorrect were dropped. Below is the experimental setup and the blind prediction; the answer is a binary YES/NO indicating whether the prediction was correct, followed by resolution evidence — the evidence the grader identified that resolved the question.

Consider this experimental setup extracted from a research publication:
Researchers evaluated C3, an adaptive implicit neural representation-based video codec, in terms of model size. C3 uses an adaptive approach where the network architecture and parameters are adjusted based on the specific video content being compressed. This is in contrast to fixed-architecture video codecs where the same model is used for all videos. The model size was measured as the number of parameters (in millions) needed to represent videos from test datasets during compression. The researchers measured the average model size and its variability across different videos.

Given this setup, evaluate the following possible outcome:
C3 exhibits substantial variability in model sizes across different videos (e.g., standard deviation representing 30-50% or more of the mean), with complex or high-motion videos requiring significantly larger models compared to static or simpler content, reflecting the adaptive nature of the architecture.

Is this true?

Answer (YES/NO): NO